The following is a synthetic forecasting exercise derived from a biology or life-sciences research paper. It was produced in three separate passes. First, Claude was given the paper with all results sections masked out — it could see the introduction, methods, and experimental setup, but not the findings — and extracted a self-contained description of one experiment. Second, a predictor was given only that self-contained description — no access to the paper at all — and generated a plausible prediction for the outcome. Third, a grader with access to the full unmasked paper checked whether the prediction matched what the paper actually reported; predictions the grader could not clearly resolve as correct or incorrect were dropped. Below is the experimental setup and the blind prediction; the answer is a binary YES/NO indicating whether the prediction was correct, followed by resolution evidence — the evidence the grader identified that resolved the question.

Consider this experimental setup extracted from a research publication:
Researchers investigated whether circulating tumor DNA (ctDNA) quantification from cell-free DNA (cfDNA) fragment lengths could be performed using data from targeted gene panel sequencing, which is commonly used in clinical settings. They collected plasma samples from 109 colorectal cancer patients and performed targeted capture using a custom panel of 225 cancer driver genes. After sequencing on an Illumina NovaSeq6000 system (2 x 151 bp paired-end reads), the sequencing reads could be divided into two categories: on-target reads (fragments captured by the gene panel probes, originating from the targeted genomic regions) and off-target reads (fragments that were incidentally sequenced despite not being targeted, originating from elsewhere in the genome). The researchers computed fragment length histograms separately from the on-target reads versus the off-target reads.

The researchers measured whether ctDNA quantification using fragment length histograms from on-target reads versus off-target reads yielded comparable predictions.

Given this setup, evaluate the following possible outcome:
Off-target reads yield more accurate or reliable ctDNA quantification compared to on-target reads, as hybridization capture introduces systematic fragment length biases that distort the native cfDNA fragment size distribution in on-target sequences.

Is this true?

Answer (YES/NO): YES